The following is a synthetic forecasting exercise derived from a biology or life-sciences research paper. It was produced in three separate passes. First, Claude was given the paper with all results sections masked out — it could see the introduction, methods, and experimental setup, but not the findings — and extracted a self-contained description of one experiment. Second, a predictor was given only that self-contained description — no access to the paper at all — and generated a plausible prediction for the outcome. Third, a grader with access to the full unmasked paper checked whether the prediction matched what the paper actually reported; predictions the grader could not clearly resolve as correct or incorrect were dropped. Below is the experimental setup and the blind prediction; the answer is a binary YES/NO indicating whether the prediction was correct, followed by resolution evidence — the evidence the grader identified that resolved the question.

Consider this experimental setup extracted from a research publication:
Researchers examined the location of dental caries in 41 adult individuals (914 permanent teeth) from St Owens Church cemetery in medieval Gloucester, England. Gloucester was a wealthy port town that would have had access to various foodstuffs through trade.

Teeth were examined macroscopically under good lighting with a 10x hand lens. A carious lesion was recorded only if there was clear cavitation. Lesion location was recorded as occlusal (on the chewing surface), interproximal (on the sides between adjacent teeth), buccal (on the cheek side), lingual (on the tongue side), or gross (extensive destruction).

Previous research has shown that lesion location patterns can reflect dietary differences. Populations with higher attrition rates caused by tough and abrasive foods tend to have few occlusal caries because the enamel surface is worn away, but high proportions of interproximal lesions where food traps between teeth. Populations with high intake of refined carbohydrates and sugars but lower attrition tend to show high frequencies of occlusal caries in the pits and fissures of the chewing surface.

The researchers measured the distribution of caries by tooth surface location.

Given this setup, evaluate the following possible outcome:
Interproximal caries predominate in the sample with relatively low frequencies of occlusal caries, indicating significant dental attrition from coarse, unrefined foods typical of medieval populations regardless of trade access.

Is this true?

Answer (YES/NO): NO